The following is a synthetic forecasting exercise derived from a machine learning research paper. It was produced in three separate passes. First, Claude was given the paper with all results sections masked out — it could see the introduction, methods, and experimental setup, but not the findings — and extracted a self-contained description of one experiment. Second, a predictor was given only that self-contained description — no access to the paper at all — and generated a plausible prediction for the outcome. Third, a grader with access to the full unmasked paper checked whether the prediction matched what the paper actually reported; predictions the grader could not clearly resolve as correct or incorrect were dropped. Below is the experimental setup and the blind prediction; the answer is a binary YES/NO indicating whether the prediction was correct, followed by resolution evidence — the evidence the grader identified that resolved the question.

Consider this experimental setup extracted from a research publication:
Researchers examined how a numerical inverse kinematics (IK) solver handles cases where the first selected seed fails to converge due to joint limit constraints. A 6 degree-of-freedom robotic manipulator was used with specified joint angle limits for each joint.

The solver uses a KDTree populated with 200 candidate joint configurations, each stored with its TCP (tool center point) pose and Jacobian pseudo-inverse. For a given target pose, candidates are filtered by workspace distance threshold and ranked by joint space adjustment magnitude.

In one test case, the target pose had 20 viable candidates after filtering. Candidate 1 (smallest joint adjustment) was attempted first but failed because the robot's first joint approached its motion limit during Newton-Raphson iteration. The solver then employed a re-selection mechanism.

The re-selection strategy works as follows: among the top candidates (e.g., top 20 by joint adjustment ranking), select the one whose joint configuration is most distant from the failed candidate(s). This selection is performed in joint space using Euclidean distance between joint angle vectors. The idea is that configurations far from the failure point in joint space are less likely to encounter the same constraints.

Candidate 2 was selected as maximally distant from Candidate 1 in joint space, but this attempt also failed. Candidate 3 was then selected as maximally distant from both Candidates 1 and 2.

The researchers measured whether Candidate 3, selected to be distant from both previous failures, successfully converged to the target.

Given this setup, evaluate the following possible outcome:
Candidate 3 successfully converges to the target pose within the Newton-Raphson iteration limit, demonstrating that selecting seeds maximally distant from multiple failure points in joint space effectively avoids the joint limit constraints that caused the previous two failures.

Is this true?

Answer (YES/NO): YES